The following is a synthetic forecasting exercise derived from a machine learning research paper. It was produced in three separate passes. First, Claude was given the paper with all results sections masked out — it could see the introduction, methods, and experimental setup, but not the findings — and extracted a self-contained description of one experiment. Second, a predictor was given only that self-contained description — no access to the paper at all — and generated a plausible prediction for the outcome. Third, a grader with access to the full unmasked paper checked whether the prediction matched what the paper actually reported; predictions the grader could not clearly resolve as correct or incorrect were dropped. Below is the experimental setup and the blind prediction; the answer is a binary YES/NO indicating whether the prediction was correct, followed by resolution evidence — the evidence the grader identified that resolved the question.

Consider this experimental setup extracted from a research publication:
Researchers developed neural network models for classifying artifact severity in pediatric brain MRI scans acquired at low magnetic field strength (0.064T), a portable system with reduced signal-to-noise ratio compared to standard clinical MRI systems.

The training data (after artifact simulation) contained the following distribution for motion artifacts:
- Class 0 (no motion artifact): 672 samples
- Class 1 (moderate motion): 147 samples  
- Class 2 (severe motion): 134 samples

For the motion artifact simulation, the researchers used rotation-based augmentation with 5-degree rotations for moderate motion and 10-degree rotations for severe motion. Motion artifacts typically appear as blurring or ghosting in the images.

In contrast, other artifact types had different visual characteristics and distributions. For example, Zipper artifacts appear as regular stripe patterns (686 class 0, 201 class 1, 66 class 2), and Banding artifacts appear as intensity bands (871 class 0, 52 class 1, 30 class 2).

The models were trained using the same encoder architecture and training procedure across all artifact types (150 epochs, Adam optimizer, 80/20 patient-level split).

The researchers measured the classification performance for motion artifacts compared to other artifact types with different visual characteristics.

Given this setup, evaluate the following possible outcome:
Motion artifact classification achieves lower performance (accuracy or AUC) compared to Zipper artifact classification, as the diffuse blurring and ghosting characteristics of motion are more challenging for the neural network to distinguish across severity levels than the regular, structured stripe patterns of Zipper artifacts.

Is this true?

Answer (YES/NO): YES